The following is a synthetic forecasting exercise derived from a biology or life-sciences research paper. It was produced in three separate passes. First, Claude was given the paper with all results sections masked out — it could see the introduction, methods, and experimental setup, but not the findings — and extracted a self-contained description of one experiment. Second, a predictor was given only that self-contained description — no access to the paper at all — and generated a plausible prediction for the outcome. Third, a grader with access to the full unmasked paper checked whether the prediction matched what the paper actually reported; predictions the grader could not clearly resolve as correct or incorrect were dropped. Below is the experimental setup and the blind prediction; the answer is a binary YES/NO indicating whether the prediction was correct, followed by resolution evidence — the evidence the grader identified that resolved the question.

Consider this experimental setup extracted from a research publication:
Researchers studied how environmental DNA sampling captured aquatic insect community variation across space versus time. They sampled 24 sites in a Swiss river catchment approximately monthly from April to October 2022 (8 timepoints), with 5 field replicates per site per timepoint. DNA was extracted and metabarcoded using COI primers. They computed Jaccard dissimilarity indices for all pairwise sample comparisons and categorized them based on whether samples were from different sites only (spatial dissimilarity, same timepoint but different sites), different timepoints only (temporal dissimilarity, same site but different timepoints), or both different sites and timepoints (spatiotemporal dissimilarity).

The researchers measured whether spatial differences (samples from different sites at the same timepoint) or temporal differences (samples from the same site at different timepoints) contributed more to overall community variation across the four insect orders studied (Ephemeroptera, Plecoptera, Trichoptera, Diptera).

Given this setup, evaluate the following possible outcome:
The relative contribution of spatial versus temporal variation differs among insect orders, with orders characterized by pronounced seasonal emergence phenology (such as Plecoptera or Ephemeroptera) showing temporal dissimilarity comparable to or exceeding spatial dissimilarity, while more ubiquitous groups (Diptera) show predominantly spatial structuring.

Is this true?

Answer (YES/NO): NO